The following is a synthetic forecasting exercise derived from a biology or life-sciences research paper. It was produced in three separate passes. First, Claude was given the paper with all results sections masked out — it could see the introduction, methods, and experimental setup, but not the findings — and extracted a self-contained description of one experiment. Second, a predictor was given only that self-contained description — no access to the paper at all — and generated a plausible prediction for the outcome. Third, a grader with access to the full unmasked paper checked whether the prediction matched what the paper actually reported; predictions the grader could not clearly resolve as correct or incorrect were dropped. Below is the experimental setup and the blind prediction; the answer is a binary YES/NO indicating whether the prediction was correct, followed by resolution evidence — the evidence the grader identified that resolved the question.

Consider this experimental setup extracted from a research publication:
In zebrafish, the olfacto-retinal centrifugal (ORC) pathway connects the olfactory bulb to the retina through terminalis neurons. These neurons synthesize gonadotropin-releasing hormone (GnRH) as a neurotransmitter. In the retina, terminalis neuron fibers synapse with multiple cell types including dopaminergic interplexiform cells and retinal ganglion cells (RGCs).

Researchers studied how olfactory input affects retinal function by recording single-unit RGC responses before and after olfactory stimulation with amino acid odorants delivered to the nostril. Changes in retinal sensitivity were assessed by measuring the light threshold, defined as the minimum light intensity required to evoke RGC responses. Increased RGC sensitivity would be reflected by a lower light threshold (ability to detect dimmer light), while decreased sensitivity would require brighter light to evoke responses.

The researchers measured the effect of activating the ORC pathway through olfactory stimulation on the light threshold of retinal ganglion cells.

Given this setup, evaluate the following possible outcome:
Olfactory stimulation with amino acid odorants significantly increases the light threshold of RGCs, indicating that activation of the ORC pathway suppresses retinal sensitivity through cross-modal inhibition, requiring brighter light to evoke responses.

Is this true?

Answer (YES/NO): NO